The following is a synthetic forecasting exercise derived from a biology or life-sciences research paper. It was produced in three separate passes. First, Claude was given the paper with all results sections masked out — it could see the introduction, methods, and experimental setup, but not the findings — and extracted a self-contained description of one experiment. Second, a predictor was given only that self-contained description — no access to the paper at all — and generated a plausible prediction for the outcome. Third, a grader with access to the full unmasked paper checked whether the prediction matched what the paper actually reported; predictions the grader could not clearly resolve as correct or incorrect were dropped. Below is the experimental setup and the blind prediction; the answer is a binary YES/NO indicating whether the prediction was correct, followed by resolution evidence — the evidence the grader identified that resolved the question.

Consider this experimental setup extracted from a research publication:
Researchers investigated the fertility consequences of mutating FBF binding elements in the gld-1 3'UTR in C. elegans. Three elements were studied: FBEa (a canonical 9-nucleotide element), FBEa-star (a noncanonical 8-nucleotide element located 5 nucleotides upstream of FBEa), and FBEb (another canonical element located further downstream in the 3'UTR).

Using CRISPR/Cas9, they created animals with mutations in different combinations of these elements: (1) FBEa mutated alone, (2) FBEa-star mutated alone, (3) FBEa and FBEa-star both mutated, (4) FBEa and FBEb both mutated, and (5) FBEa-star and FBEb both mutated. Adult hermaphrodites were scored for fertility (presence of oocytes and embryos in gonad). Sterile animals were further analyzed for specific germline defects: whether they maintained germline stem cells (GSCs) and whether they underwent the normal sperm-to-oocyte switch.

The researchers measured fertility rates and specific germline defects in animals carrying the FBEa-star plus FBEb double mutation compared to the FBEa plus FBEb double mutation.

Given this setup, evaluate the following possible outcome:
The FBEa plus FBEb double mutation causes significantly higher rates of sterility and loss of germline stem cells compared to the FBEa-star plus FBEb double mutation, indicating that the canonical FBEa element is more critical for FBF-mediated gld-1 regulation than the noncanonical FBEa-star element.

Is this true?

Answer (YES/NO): YES